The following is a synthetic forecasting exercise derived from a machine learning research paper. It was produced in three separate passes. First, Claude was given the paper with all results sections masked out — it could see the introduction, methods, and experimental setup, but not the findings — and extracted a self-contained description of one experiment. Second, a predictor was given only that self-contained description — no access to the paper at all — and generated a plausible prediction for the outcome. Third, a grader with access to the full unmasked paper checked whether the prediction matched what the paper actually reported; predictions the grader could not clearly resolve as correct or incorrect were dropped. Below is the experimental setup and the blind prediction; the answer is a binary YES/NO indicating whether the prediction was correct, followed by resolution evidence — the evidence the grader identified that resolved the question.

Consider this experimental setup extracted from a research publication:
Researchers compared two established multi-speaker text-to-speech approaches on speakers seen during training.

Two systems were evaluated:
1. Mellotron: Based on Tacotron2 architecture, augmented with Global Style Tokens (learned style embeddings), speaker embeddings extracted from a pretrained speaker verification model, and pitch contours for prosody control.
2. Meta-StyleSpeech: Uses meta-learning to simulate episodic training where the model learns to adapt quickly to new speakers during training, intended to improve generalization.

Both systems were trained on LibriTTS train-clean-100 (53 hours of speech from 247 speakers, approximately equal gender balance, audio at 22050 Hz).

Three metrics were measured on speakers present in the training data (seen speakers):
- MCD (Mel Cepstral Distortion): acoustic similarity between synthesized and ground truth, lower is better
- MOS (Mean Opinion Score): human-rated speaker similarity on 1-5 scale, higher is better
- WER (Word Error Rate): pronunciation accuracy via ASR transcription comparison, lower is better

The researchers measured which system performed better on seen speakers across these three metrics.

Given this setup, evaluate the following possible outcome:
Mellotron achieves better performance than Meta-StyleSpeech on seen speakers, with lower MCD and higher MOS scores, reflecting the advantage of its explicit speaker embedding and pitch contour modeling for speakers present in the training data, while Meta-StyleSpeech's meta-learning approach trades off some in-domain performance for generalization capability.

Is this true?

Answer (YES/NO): NO